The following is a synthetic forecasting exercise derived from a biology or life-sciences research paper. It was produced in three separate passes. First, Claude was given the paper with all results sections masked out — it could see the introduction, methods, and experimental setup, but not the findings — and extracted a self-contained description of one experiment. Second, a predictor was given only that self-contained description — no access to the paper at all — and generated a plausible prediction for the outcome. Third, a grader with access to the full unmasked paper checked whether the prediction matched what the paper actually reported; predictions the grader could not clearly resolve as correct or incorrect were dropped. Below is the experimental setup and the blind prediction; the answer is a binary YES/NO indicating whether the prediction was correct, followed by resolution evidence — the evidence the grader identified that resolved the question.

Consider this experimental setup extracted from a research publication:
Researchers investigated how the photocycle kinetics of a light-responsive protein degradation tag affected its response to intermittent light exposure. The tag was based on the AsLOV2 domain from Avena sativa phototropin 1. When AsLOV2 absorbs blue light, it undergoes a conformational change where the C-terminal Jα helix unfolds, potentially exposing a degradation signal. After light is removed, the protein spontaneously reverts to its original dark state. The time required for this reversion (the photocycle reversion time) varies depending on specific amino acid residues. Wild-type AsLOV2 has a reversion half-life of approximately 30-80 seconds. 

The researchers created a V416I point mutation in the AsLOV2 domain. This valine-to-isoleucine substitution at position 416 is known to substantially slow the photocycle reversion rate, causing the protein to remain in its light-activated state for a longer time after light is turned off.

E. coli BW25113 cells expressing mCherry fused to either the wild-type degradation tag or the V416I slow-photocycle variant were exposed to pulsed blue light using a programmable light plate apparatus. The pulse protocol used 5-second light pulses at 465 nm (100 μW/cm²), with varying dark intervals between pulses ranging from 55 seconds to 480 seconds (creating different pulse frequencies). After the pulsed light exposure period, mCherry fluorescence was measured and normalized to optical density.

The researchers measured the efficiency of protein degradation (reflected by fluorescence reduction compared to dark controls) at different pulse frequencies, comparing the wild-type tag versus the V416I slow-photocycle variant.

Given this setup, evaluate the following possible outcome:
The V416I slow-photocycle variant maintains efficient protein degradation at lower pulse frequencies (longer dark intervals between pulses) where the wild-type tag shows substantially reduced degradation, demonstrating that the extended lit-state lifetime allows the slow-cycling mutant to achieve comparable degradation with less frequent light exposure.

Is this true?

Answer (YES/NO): YES